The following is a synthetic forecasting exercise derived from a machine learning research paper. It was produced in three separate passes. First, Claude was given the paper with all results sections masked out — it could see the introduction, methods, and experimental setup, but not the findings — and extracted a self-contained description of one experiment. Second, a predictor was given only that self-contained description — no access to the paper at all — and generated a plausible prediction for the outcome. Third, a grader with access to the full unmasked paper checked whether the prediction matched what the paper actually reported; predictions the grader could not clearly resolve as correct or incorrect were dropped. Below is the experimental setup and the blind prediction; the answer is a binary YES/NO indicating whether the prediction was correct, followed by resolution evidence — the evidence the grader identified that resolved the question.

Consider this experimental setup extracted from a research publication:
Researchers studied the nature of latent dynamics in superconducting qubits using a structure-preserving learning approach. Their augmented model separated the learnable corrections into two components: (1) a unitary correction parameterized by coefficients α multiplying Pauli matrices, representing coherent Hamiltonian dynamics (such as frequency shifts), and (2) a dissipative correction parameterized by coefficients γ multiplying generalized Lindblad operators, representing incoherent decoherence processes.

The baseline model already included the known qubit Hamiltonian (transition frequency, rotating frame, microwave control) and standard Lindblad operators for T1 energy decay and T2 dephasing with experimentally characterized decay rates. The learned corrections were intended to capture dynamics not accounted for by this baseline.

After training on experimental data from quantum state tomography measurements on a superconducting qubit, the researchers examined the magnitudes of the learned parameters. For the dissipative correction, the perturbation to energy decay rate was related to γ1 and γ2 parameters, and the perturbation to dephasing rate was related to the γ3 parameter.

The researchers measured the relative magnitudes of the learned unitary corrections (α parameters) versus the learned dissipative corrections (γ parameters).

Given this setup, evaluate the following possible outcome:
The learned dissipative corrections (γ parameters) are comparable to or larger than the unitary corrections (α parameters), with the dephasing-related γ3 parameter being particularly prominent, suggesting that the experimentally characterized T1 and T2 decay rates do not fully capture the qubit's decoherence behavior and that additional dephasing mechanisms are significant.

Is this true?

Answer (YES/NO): NO